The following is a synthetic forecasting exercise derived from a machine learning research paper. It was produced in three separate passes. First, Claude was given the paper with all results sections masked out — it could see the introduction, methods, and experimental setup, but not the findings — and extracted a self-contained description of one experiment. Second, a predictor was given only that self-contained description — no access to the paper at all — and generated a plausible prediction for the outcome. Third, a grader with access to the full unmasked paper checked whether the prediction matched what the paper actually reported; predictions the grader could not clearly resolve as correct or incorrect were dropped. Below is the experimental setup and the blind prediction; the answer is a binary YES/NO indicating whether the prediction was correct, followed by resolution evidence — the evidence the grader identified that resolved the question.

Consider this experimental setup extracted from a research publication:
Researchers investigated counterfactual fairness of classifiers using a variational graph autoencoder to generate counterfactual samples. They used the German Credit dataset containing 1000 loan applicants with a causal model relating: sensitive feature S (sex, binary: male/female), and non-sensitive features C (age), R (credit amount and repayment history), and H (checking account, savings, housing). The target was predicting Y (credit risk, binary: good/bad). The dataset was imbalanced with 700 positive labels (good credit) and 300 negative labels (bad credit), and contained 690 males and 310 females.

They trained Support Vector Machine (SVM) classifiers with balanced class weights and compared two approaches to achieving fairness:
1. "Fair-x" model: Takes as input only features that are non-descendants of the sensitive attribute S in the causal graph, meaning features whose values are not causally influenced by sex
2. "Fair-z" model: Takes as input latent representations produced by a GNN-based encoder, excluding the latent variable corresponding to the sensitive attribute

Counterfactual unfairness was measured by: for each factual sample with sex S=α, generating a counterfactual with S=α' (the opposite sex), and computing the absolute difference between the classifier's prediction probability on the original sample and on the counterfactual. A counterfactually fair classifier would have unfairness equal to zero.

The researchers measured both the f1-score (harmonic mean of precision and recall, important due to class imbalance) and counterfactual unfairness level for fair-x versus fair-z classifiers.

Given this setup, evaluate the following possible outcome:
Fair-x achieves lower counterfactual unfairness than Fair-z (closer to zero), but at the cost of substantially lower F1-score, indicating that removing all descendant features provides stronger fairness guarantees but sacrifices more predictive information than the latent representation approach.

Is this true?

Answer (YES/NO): NO